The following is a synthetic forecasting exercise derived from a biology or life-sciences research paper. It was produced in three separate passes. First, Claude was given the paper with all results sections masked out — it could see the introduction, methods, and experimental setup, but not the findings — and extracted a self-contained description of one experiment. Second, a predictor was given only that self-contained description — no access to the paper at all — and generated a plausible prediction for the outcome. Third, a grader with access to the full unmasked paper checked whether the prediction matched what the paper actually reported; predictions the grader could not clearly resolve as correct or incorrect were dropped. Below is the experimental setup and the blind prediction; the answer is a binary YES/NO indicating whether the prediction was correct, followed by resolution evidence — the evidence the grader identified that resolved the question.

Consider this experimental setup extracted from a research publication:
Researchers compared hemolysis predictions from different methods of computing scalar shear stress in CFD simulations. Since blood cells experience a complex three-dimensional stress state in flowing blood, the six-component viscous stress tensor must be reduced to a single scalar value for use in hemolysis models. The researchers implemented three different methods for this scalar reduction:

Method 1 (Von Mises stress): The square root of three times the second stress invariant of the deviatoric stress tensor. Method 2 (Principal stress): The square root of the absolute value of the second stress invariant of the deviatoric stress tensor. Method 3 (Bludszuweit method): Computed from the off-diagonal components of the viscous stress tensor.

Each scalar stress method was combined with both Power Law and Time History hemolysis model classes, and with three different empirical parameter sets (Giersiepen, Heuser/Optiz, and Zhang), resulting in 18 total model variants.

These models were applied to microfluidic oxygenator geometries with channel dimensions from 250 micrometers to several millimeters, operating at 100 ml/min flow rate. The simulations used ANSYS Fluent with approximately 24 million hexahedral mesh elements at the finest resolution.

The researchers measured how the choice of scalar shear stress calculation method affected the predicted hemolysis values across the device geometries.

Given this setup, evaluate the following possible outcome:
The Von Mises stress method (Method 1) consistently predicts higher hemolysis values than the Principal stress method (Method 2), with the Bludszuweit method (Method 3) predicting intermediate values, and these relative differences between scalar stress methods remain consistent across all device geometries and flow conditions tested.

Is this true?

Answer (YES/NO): NO